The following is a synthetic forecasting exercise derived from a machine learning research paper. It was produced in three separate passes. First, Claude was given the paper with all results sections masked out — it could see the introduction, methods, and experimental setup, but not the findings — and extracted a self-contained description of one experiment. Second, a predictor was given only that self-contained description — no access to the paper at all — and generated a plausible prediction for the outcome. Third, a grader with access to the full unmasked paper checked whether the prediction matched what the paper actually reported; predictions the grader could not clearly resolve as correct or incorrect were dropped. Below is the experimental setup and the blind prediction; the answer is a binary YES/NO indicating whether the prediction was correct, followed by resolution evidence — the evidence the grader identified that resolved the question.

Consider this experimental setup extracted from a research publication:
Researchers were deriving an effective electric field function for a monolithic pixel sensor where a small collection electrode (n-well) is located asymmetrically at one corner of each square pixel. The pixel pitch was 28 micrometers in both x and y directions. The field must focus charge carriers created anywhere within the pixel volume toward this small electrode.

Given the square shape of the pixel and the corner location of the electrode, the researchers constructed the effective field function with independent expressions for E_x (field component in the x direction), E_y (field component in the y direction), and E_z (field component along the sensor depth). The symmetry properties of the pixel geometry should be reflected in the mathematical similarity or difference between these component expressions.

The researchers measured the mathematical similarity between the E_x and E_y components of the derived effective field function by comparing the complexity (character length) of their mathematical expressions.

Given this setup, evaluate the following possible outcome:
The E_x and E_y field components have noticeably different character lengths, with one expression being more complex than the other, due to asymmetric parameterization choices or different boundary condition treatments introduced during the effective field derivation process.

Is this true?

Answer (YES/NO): NO